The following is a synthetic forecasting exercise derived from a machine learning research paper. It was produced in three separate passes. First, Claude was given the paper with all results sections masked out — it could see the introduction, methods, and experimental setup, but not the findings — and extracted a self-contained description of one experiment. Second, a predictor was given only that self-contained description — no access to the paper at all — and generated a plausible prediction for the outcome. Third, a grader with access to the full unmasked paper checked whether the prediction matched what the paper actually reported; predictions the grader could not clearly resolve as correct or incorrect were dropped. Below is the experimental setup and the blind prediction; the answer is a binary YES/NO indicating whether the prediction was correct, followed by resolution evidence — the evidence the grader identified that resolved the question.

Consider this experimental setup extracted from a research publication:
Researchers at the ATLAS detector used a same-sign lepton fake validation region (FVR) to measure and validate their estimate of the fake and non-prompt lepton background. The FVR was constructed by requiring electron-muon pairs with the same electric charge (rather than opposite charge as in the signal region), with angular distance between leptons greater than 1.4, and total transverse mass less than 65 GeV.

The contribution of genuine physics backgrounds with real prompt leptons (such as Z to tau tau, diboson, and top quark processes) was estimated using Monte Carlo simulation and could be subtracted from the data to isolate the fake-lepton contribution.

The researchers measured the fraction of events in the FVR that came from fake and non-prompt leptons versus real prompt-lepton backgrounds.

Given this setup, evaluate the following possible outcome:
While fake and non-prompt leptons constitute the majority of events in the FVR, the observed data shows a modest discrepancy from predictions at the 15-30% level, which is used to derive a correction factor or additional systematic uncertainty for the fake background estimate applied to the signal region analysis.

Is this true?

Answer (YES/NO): NO